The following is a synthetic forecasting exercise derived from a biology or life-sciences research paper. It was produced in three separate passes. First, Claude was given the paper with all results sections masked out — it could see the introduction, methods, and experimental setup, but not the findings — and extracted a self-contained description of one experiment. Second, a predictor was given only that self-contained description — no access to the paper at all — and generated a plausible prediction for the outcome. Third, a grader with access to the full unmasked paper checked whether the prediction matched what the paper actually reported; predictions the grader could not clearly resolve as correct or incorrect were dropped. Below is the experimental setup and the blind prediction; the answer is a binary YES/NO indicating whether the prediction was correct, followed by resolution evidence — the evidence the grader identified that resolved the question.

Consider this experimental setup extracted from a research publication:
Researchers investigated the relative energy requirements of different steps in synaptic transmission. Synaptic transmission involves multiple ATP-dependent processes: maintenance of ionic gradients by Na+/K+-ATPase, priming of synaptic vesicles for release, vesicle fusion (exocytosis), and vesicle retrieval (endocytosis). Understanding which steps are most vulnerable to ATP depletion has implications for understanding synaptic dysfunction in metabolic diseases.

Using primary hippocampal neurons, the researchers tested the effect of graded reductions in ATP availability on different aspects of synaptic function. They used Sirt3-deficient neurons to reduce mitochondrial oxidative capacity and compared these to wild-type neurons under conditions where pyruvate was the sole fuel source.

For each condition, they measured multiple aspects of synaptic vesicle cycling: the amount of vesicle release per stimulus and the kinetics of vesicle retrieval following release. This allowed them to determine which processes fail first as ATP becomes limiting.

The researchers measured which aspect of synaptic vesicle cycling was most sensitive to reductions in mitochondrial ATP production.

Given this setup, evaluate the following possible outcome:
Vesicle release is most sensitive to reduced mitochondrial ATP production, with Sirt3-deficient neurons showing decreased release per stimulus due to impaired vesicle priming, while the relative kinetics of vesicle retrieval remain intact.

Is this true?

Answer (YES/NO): NO